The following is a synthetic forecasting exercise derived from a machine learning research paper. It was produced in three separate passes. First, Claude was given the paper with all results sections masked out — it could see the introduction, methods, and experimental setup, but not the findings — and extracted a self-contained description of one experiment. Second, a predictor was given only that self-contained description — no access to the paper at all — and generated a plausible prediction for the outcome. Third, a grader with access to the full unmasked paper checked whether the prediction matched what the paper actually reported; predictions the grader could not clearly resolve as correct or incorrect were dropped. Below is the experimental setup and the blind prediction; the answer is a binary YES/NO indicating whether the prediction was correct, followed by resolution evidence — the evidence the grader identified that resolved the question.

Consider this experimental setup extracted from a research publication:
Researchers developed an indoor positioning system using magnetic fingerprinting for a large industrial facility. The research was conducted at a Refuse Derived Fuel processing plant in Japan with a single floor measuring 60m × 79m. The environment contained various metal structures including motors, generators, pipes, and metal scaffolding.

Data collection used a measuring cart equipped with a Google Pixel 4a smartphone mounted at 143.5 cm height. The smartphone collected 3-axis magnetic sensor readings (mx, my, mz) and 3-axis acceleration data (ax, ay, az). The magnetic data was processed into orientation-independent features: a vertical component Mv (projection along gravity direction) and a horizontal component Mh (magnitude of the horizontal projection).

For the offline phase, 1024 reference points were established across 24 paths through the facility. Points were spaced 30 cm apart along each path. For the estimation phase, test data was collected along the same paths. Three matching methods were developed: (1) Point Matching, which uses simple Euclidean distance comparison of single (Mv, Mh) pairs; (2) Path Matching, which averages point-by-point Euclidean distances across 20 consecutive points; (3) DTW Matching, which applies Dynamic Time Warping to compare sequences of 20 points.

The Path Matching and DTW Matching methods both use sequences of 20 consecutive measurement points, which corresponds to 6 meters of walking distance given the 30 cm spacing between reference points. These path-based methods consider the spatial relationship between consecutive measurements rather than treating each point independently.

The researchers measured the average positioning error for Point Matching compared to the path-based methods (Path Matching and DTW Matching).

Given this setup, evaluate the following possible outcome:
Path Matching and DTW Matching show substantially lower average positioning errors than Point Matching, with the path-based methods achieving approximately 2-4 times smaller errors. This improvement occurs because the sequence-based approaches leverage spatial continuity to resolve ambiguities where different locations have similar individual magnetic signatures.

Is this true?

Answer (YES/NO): NO